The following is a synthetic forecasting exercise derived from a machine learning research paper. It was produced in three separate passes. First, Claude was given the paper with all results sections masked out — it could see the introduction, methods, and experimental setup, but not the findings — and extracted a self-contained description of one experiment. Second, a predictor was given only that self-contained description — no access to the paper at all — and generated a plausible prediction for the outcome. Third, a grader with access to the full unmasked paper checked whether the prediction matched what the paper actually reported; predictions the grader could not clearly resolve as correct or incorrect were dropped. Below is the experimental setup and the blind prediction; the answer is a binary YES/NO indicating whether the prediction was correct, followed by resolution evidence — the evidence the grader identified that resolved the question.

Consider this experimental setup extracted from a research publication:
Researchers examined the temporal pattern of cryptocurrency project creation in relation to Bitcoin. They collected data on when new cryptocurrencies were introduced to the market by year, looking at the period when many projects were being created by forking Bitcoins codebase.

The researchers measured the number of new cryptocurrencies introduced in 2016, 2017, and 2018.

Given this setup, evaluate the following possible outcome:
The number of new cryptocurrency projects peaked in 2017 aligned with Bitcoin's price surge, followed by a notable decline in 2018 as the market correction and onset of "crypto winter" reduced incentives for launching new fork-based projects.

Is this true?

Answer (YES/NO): NO